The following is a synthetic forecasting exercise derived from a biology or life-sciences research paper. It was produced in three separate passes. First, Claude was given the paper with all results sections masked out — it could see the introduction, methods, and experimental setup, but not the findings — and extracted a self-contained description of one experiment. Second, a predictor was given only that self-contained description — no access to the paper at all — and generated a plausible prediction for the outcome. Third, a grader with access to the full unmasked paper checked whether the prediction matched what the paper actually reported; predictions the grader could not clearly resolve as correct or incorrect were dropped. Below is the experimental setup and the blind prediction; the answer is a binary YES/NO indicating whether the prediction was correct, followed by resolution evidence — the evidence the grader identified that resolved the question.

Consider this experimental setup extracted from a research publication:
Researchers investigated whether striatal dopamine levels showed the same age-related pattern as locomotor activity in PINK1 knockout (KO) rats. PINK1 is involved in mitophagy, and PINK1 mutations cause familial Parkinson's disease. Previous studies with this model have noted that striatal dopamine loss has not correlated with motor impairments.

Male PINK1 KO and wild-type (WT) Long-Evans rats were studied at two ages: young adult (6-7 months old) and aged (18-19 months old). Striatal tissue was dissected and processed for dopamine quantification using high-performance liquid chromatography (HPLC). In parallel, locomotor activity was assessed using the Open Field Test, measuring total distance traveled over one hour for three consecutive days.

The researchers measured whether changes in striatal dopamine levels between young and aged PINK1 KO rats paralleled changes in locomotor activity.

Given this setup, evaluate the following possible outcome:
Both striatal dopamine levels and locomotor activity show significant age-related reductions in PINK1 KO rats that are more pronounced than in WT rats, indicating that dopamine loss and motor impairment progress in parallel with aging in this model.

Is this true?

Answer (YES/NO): NO